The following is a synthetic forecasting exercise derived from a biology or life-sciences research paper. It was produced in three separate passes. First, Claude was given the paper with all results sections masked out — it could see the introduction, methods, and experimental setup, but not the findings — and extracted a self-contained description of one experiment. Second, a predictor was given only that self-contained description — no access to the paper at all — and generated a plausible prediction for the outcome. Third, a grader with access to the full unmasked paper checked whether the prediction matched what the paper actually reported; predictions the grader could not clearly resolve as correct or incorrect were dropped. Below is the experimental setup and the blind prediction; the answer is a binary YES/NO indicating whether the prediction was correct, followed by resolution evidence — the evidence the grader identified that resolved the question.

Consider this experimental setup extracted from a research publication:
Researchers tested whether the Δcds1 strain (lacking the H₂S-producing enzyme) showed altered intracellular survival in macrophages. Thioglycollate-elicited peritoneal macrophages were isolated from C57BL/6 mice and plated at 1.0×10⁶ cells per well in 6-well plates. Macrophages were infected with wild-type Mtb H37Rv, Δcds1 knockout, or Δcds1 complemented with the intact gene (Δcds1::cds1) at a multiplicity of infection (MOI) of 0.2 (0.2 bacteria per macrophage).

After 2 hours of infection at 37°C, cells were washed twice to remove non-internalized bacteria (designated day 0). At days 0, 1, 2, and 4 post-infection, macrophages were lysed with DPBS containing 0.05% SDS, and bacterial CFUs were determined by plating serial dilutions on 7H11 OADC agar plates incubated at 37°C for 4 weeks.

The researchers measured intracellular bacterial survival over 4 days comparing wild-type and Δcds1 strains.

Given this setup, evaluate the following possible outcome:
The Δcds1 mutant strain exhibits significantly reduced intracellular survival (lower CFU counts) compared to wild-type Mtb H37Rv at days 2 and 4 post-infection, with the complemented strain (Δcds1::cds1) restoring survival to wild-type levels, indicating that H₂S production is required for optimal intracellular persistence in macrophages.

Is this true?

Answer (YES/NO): NO